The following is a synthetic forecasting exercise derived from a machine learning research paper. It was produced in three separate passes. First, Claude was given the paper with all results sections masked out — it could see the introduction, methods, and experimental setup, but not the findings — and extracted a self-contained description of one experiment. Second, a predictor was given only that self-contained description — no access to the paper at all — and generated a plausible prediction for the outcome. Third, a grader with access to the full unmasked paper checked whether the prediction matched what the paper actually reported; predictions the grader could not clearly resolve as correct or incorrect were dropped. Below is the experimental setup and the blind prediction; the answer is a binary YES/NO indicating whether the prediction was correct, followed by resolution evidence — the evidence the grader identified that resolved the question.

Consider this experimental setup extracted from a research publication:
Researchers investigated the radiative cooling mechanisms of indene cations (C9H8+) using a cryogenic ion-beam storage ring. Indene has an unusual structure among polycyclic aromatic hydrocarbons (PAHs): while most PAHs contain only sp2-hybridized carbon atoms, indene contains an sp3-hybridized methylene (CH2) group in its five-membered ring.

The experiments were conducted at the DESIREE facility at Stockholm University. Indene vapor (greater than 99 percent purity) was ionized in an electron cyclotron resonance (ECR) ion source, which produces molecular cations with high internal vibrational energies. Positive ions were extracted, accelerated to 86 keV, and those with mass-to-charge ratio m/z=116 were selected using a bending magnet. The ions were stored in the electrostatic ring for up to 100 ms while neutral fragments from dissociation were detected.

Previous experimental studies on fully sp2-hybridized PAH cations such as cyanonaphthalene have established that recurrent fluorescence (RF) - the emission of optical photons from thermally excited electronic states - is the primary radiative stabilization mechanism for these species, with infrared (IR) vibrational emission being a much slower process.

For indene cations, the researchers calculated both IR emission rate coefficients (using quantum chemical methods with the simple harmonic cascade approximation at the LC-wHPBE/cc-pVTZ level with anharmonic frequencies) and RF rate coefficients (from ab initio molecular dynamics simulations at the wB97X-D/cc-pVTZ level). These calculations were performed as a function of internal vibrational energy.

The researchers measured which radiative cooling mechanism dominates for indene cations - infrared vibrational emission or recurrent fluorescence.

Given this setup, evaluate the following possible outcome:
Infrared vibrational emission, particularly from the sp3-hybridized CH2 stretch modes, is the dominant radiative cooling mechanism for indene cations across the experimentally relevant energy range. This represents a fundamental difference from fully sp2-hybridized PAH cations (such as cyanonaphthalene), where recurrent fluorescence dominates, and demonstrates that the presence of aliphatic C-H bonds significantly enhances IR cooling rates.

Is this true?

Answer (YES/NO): NO